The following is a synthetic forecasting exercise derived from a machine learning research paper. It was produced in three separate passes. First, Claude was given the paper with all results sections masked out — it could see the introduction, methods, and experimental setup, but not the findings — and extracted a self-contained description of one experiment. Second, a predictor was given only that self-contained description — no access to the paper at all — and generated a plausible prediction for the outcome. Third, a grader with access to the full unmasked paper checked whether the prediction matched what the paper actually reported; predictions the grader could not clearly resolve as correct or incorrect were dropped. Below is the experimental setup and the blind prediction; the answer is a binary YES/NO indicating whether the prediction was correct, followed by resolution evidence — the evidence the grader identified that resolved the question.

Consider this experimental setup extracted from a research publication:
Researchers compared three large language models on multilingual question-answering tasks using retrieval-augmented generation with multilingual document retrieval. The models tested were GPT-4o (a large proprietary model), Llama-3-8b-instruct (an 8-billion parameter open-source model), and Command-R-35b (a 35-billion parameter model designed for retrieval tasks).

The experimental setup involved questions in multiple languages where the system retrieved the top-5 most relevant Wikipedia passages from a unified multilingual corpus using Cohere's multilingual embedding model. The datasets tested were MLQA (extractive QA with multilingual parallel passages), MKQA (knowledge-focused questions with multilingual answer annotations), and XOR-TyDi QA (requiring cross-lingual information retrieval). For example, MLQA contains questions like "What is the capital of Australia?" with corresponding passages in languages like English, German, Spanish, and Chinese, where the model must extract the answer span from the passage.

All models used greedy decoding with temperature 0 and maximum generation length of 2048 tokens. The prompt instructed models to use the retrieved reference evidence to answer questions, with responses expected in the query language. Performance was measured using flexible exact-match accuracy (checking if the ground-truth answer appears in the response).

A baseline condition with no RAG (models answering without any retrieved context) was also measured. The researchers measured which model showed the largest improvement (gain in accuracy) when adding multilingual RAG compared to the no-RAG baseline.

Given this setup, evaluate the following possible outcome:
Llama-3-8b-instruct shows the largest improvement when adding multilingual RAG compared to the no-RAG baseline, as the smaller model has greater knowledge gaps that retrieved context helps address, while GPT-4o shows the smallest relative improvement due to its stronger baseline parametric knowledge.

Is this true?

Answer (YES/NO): NO